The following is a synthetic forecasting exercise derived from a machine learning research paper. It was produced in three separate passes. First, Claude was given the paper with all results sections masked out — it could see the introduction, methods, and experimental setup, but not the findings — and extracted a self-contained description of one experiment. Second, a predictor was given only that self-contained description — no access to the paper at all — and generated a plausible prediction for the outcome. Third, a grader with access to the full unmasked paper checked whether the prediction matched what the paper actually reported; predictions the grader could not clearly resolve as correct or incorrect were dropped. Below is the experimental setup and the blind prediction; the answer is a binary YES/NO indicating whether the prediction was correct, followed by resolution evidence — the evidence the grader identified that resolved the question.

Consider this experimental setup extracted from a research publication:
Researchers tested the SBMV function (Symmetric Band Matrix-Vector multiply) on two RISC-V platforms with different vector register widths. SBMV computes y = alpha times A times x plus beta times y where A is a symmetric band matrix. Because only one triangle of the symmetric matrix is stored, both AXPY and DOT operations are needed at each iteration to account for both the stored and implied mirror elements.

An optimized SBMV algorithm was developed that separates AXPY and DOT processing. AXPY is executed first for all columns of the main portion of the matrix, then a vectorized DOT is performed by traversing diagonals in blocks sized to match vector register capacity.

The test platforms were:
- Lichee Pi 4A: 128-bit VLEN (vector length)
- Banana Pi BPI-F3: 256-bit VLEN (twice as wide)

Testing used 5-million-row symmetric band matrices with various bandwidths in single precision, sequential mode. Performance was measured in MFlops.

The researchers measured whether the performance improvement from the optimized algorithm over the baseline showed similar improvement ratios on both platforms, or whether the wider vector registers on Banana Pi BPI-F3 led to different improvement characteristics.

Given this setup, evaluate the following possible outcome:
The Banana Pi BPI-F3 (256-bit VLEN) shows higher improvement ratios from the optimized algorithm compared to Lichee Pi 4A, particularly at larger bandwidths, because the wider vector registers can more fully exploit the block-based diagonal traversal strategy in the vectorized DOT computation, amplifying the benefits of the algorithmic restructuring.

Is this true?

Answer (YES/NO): NO